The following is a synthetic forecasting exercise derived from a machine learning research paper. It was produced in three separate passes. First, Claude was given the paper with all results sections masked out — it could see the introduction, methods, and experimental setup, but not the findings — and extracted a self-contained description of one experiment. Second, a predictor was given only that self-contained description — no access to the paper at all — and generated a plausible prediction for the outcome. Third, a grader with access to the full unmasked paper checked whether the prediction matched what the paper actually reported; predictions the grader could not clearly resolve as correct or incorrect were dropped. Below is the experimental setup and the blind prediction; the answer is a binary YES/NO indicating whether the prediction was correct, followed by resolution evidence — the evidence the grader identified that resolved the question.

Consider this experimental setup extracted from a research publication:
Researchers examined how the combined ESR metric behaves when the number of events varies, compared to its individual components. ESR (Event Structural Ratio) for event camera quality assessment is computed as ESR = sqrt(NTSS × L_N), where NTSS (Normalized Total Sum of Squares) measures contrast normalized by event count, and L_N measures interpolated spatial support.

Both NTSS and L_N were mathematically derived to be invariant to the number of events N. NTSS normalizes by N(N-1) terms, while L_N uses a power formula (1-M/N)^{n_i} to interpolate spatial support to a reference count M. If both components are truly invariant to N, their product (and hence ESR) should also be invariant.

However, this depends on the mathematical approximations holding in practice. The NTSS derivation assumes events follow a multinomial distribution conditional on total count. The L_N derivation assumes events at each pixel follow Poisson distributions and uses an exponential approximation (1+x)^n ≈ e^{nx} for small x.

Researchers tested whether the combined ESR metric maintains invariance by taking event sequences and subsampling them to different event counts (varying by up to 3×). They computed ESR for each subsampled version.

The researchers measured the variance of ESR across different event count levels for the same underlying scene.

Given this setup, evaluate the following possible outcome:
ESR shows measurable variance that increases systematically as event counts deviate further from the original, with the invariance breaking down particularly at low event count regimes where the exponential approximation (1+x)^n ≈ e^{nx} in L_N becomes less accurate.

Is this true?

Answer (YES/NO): NO